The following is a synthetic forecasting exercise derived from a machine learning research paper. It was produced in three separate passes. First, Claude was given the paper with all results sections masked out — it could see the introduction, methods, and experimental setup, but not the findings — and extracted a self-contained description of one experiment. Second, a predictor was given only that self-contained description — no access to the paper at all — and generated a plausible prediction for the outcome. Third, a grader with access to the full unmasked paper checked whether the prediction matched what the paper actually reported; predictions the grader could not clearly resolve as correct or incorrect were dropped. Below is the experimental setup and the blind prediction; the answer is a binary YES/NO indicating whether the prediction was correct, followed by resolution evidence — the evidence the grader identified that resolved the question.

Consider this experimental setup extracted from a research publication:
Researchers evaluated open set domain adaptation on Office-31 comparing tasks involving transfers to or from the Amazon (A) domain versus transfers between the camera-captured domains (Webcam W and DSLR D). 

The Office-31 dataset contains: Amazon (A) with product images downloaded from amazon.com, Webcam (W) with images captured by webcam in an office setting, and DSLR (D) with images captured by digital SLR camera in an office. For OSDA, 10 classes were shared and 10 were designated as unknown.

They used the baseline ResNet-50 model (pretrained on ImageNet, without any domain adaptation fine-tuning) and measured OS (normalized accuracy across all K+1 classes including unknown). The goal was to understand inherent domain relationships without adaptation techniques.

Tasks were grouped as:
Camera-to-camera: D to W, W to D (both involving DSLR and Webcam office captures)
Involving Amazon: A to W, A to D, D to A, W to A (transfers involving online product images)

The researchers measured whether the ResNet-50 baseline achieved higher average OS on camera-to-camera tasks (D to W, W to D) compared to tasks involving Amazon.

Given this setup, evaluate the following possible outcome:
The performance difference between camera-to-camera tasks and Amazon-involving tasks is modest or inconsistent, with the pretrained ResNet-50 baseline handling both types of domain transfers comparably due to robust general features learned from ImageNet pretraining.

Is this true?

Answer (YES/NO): NO